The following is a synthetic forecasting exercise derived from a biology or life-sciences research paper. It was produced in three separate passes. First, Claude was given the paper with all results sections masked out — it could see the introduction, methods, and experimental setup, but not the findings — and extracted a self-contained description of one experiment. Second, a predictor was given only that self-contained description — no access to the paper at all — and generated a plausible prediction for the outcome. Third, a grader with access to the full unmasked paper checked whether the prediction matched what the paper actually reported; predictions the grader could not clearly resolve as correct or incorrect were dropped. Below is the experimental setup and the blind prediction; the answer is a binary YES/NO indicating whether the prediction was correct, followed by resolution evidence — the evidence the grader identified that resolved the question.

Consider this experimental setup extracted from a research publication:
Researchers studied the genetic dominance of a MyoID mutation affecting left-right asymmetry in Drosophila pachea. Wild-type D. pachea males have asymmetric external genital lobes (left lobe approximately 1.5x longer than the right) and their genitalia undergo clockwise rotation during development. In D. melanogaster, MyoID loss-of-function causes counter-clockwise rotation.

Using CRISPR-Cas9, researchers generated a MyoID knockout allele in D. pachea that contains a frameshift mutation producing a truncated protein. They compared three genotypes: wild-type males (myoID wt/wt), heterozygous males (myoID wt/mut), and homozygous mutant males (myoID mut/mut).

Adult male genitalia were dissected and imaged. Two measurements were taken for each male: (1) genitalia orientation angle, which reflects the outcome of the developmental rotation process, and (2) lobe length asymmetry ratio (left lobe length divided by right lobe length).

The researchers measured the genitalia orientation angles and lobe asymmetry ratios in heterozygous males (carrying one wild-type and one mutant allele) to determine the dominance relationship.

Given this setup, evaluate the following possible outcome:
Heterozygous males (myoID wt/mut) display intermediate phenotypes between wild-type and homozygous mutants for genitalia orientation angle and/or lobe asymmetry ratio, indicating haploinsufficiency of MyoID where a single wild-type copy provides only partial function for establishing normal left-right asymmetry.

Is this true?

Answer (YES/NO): NO